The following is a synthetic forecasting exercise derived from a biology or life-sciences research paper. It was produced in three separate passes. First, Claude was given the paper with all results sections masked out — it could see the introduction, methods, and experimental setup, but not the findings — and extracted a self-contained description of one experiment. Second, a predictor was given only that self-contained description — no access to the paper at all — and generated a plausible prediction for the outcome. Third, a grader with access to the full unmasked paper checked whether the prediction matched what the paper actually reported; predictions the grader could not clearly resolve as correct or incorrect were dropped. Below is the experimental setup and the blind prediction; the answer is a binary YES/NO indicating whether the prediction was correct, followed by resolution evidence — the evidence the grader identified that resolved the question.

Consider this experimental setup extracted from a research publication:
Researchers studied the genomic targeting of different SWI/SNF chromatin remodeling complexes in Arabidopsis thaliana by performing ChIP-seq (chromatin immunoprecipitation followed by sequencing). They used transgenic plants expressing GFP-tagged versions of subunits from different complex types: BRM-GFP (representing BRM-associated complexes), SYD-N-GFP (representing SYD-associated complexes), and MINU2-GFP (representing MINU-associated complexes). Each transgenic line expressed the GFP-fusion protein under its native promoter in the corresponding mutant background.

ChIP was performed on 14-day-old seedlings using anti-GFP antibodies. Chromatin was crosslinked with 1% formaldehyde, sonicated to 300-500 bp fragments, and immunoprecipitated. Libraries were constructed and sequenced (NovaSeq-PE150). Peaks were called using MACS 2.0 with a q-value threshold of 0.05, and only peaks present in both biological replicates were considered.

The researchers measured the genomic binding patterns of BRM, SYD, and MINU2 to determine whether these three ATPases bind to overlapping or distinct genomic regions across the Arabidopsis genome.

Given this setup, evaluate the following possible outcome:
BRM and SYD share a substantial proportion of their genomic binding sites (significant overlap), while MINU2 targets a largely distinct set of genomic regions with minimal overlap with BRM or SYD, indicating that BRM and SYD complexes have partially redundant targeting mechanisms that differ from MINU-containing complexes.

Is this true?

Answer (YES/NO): NO